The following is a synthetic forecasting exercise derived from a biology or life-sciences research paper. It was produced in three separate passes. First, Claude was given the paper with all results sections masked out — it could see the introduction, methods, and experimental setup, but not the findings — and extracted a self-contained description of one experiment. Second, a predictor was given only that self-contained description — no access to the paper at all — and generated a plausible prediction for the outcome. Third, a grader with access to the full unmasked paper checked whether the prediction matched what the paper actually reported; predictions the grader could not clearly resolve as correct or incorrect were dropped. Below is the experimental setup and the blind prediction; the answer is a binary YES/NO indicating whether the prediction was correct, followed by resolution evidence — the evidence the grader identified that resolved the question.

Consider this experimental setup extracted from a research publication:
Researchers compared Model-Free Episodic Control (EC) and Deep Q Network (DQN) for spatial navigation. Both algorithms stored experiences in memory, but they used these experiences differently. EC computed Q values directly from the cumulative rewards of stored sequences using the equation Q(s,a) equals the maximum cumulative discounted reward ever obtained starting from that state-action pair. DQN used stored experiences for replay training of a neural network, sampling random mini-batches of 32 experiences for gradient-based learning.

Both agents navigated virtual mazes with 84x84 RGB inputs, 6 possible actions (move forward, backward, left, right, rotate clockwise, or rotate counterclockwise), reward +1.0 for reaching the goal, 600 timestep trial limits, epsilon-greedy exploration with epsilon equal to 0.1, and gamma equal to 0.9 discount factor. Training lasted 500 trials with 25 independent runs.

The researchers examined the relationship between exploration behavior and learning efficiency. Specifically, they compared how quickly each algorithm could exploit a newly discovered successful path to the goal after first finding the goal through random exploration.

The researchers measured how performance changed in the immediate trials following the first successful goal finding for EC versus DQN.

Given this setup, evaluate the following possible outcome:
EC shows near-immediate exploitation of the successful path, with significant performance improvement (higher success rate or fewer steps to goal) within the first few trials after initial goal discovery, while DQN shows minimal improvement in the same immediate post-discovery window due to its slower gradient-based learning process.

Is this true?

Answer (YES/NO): YES